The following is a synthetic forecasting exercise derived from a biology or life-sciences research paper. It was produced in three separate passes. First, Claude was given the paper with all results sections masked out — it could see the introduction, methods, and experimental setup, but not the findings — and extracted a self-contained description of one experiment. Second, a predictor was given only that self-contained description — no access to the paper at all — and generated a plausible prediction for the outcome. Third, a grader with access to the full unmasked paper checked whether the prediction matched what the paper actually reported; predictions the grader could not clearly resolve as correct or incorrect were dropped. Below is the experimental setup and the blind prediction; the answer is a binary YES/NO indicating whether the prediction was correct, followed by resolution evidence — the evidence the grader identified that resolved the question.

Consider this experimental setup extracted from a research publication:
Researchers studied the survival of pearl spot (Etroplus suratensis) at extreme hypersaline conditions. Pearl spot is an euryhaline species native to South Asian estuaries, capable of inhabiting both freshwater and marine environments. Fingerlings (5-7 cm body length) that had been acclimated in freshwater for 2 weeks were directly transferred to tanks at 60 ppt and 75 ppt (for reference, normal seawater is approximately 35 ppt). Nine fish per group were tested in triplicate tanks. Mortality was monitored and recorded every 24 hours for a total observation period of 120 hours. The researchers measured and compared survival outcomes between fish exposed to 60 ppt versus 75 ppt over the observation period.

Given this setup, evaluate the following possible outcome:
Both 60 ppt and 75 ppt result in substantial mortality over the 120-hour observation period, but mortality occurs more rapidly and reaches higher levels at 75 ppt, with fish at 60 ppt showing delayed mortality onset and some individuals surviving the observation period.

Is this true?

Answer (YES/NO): NO